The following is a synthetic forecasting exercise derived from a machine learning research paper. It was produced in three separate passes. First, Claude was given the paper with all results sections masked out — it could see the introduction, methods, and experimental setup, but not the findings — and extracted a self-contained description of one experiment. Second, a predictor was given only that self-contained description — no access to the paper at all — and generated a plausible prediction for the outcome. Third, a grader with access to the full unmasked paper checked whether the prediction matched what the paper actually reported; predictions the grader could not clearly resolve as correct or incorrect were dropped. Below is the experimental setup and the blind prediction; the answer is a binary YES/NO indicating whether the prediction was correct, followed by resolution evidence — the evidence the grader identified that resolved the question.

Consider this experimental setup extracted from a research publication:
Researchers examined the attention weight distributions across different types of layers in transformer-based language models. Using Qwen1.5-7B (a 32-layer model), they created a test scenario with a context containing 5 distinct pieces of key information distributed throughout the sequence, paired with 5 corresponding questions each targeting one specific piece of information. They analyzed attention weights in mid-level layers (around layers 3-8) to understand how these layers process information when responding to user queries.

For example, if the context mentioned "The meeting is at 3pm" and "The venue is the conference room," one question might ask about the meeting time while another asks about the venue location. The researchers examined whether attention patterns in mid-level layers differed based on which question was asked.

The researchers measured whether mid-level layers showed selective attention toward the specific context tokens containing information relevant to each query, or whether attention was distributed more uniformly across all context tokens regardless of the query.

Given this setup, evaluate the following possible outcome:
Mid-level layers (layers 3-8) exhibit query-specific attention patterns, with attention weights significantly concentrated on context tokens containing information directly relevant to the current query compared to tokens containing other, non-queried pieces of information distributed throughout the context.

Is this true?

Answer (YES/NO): YES